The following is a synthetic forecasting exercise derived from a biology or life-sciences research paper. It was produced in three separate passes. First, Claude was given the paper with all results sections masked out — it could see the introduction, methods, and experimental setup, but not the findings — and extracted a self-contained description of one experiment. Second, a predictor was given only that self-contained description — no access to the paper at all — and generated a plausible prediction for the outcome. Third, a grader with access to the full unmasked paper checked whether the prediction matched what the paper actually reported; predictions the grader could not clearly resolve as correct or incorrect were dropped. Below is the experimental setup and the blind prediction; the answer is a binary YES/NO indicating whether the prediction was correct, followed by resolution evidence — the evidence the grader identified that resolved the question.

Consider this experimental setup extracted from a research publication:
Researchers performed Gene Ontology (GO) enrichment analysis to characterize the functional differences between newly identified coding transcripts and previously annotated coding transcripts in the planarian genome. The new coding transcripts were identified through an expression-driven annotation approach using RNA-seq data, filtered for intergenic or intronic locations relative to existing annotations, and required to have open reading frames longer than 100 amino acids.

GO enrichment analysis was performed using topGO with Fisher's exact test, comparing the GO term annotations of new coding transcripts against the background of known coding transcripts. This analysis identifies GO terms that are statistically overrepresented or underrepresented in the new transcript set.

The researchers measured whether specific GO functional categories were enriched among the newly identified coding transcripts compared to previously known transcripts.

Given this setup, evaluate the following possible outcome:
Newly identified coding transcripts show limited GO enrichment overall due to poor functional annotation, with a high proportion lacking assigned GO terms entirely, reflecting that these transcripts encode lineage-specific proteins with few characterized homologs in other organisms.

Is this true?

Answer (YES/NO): NO